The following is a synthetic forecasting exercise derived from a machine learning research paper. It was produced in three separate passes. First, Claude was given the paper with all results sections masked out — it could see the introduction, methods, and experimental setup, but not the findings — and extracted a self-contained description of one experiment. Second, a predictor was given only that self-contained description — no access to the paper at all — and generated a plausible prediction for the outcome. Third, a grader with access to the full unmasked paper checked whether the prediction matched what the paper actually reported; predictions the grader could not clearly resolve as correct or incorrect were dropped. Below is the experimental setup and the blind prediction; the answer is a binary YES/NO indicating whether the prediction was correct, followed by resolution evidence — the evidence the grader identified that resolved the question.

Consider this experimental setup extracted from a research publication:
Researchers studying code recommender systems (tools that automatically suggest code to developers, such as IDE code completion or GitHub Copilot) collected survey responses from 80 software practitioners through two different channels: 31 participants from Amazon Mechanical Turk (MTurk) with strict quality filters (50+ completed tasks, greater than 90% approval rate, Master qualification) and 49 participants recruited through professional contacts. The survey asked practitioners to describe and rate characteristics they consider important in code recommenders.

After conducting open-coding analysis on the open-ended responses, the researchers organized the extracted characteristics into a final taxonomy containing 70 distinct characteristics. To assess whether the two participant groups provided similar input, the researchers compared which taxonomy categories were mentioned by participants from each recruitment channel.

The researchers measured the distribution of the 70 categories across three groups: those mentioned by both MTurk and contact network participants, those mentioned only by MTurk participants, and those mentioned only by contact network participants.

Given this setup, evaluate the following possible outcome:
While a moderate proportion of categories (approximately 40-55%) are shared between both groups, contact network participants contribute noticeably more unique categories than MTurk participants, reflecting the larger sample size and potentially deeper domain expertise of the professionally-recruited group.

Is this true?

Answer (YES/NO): NO